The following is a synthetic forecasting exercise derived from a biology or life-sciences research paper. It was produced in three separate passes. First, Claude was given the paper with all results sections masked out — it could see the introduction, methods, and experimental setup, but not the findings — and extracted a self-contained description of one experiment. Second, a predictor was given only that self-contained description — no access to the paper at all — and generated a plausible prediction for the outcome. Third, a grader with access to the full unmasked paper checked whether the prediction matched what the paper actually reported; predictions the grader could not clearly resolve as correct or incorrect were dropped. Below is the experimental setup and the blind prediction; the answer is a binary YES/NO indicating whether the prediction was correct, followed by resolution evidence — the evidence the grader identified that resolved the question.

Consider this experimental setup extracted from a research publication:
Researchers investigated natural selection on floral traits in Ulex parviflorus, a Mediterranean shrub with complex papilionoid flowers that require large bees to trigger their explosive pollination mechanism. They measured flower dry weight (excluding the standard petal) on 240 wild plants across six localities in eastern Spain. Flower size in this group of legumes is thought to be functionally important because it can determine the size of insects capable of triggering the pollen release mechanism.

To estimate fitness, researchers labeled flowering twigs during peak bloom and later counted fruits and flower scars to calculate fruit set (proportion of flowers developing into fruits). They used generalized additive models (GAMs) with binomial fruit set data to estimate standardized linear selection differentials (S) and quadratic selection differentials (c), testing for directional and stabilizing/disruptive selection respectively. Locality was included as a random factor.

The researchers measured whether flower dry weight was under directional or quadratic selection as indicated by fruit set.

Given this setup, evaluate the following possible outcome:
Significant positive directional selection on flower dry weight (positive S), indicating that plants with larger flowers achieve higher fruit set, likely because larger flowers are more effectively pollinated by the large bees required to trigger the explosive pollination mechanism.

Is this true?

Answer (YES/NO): NO